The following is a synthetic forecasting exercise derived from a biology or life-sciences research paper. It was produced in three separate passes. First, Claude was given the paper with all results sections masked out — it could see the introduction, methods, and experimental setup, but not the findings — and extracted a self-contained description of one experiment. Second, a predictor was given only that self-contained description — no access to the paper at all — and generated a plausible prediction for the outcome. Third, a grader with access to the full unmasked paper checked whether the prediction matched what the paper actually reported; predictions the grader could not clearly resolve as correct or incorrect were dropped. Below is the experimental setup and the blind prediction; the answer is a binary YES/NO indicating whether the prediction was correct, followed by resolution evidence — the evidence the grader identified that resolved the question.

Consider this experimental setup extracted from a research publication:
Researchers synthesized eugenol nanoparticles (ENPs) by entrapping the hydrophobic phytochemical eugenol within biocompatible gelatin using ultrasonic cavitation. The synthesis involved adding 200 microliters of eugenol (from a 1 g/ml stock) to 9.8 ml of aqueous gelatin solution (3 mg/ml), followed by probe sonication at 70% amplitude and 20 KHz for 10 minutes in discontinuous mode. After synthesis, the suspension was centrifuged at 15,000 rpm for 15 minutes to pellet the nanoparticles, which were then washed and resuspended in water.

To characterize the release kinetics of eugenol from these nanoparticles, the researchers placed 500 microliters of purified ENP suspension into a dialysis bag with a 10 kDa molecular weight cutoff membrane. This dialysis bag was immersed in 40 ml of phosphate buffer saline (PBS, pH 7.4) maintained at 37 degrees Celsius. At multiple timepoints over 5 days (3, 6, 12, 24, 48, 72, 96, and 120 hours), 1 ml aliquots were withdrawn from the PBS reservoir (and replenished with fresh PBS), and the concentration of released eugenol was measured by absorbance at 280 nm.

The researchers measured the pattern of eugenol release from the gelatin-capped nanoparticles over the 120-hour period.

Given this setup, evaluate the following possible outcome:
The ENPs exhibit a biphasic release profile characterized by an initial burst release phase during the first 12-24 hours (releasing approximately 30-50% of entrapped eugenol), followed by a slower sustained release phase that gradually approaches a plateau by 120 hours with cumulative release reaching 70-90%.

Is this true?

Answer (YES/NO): NO